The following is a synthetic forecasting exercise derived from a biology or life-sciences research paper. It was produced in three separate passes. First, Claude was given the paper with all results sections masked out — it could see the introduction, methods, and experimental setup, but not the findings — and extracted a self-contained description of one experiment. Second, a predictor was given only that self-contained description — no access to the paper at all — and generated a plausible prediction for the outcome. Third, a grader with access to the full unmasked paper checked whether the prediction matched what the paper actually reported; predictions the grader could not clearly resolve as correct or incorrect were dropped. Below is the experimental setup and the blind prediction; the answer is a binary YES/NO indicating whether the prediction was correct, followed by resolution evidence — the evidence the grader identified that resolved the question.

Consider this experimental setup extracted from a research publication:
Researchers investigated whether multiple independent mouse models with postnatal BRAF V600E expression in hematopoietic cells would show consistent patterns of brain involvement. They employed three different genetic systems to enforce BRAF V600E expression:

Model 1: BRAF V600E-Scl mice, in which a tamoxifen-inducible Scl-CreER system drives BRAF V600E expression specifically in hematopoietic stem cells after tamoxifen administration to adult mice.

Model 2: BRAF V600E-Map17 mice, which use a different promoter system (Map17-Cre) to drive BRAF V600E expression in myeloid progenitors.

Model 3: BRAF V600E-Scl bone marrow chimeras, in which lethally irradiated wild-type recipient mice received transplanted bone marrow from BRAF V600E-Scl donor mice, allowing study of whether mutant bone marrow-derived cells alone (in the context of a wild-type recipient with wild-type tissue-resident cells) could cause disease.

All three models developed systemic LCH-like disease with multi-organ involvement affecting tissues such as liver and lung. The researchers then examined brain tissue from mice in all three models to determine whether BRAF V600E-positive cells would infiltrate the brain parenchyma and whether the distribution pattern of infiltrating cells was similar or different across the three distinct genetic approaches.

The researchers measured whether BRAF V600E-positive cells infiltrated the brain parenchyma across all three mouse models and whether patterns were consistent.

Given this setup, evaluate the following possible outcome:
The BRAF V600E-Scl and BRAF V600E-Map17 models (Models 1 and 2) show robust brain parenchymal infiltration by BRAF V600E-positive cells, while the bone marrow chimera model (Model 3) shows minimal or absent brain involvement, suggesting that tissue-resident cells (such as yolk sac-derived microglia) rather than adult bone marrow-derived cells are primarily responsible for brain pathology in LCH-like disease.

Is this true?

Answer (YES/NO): NO